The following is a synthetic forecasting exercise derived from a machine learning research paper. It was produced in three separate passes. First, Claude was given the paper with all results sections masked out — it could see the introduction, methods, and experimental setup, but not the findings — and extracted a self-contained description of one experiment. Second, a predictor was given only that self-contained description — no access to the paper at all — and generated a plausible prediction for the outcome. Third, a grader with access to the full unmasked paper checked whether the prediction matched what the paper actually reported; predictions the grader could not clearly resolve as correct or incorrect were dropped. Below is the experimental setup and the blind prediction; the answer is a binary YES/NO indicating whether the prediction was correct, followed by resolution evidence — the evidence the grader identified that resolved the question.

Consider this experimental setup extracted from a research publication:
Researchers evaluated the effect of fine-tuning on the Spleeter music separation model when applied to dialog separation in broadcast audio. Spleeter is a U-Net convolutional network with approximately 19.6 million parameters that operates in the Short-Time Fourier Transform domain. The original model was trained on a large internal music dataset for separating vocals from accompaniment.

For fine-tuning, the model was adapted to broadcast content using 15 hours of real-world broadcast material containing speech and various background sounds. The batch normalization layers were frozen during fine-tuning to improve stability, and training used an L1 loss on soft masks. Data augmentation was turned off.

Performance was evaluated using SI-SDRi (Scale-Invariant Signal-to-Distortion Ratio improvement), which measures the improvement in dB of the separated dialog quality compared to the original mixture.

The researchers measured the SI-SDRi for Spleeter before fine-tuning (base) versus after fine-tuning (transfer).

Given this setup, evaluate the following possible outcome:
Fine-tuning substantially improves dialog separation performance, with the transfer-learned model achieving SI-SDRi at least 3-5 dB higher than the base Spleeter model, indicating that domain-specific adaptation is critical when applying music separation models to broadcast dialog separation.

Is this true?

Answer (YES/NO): NO